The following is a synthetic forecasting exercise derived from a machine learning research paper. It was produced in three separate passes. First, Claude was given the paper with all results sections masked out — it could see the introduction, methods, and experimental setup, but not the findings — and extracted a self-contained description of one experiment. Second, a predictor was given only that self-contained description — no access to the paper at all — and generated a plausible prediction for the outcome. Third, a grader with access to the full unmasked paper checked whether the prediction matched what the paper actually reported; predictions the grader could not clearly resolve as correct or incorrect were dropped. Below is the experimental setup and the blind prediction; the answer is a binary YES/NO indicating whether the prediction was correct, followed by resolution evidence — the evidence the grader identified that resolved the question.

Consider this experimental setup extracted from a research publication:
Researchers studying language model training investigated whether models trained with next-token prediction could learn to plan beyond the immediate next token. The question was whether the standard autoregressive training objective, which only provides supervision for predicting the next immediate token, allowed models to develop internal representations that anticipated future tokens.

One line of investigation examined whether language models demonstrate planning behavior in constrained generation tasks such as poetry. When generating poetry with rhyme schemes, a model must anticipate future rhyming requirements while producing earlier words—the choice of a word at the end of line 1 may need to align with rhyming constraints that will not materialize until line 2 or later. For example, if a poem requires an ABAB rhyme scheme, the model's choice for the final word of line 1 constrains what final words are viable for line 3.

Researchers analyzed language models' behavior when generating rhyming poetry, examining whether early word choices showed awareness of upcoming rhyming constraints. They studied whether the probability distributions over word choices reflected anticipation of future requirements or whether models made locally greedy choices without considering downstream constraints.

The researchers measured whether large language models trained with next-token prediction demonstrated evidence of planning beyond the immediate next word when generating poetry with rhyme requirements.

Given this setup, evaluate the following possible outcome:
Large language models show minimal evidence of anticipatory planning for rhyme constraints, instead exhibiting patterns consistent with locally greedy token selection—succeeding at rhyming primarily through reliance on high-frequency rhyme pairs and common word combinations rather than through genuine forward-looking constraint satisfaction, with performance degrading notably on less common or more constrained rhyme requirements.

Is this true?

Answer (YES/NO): NO